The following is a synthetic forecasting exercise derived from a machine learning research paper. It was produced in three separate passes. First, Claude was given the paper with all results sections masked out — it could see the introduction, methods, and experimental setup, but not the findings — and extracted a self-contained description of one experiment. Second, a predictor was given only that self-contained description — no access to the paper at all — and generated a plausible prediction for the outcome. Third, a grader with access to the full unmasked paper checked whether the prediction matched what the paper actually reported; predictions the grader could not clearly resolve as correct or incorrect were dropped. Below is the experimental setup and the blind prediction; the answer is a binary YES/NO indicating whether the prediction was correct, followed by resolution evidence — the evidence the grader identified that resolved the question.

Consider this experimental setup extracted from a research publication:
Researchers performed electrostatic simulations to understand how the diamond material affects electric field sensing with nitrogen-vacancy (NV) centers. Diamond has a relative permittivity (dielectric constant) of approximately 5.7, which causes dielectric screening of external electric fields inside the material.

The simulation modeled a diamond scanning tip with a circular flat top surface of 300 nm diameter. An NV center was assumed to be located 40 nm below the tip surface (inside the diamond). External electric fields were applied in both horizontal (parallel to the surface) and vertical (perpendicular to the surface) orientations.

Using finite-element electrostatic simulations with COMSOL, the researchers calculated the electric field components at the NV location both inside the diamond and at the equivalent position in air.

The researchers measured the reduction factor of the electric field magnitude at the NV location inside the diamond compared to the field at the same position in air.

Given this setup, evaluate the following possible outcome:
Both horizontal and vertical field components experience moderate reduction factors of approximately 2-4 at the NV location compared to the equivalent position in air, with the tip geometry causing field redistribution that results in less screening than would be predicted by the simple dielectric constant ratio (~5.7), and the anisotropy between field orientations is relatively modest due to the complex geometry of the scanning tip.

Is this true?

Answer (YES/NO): YES